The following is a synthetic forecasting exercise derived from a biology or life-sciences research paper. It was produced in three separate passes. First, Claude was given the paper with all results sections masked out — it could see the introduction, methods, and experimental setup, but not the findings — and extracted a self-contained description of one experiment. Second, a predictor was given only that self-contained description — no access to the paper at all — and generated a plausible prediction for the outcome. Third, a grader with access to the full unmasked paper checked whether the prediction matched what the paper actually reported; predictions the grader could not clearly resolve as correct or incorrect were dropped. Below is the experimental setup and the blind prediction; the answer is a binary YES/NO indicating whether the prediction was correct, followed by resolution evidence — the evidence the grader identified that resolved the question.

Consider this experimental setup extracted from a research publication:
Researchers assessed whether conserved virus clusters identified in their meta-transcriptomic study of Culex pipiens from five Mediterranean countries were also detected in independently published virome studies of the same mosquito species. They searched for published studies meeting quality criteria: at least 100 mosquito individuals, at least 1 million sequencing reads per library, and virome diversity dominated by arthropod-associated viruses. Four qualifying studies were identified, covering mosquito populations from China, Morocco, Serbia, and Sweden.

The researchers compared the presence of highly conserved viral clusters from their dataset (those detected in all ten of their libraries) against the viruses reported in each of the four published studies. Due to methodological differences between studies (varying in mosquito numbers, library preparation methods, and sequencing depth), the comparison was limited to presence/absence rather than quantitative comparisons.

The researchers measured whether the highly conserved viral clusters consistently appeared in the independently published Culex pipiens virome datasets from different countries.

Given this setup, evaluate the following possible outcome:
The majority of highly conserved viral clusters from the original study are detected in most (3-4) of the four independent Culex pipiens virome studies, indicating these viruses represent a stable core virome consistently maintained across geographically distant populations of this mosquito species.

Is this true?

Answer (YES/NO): YES